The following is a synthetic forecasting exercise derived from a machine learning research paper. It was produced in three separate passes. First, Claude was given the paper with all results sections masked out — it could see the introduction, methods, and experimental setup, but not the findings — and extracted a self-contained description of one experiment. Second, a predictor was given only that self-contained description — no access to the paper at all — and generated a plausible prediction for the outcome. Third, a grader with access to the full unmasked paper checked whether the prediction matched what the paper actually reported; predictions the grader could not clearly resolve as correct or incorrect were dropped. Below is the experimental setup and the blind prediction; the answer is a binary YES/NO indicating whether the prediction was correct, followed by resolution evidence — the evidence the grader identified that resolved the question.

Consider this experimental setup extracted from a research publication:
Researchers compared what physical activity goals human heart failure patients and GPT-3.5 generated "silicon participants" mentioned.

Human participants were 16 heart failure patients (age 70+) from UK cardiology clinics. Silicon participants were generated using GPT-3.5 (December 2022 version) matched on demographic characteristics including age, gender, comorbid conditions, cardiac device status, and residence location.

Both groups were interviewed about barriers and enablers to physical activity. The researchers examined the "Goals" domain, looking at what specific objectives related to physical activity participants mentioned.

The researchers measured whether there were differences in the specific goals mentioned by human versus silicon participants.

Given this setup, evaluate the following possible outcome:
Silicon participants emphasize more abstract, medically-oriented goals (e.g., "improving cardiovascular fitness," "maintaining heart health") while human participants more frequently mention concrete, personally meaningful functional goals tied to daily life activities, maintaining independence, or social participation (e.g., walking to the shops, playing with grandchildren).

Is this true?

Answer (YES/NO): NO